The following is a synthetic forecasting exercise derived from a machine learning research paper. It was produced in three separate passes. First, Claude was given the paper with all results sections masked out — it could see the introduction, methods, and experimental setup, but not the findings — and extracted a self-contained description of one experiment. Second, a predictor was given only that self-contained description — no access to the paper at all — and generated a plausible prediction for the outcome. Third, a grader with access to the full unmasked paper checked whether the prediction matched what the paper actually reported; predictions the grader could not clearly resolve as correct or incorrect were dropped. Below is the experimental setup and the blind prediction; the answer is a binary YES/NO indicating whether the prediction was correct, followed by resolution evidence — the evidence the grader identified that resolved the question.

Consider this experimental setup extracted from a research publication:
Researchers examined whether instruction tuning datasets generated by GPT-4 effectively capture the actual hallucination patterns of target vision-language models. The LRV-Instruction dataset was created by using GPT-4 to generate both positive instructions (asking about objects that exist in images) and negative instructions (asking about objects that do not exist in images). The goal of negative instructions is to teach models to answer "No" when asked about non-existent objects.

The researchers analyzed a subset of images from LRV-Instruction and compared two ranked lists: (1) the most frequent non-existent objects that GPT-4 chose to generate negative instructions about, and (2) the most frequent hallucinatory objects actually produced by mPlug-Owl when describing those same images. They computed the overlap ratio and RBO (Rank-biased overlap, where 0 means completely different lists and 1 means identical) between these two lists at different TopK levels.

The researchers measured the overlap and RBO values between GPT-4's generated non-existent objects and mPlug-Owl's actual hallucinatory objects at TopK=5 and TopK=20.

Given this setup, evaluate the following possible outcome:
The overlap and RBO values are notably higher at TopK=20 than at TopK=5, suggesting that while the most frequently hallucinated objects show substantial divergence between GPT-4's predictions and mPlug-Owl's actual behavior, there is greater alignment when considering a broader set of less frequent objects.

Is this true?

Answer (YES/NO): YES